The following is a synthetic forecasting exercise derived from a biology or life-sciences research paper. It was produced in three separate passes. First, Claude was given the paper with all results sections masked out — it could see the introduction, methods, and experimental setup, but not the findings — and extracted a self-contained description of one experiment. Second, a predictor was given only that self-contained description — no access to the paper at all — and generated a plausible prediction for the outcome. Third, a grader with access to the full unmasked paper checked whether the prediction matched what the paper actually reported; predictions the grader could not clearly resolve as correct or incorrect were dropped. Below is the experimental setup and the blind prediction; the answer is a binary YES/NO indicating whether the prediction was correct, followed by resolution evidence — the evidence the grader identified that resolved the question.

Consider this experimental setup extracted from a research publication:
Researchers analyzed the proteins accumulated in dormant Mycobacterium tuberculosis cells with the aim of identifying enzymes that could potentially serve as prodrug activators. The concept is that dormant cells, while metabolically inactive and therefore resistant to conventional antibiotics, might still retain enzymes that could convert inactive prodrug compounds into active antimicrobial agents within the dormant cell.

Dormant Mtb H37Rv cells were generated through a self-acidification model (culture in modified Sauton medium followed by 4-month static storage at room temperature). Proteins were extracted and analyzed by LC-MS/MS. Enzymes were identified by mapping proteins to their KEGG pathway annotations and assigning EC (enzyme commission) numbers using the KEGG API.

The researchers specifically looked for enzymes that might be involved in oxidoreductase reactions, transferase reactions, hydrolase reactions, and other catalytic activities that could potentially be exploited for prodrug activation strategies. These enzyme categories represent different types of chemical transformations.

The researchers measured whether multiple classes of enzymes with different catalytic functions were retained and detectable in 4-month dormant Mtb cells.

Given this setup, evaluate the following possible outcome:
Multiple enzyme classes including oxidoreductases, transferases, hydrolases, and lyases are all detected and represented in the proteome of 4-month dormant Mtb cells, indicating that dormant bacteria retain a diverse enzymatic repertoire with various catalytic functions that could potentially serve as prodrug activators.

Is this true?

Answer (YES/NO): YES